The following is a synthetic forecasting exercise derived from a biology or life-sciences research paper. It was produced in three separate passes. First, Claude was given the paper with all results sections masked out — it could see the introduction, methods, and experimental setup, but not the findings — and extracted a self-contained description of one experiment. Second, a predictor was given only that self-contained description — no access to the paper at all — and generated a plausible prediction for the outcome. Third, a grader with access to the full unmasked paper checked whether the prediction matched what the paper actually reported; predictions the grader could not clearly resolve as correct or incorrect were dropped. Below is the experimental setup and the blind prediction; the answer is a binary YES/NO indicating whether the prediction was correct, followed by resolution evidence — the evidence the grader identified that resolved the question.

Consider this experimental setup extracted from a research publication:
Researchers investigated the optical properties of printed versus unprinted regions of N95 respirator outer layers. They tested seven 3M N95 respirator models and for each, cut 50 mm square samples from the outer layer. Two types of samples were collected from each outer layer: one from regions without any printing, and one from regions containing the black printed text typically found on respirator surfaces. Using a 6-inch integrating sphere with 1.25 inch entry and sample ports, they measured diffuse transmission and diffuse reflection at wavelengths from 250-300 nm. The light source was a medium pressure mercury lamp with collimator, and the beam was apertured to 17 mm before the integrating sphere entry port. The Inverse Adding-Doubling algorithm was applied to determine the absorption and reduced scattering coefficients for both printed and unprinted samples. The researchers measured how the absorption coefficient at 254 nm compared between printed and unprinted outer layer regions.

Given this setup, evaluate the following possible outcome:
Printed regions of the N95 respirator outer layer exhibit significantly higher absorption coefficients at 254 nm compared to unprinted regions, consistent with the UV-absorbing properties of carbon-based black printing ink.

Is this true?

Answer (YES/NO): NO